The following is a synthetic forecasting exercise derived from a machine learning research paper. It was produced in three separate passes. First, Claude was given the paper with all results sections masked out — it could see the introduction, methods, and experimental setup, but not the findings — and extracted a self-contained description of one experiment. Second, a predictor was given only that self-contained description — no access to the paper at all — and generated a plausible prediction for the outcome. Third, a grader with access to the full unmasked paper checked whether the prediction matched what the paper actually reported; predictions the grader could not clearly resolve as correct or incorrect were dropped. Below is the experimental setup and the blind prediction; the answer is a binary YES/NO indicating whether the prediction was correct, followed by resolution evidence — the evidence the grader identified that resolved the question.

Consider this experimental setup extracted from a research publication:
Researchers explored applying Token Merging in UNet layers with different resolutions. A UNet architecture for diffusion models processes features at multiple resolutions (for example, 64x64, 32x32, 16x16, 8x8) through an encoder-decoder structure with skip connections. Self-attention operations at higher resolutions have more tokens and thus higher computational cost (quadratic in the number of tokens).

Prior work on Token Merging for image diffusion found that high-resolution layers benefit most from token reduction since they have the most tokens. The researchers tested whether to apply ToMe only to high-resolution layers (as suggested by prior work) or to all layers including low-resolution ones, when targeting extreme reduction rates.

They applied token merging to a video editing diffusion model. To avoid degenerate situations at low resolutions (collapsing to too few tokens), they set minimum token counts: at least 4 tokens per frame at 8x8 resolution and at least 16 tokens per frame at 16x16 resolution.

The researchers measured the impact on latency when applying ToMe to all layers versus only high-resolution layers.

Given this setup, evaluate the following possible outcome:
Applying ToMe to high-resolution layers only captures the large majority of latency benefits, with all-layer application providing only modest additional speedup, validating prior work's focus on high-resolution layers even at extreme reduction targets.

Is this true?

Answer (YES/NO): NO